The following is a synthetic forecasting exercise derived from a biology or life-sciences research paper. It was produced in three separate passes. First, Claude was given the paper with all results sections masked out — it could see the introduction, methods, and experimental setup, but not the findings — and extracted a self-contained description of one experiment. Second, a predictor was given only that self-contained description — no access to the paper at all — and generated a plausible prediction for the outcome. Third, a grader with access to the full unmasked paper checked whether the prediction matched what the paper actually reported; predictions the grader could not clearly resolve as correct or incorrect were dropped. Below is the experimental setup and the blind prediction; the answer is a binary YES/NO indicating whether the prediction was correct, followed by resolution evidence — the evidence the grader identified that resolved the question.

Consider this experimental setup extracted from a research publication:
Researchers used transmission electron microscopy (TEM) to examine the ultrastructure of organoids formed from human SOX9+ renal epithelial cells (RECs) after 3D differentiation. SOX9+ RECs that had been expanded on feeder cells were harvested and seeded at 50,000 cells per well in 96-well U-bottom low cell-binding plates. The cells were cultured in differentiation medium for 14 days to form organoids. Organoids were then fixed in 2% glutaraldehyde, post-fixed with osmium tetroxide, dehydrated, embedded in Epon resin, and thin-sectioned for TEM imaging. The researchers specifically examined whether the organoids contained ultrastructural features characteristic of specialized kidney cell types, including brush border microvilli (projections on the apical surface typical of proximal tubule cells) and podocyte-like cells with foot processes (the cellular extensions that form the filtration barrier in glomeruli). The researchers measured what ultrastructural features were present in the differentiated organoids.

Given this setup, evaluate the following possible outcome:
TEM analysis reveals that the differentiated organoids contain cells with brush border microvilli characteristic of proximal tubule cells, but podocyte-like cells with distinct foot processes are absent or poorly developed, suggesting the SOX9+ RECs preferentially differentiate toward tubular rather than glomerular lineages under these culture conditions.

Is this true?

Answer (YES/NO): YES